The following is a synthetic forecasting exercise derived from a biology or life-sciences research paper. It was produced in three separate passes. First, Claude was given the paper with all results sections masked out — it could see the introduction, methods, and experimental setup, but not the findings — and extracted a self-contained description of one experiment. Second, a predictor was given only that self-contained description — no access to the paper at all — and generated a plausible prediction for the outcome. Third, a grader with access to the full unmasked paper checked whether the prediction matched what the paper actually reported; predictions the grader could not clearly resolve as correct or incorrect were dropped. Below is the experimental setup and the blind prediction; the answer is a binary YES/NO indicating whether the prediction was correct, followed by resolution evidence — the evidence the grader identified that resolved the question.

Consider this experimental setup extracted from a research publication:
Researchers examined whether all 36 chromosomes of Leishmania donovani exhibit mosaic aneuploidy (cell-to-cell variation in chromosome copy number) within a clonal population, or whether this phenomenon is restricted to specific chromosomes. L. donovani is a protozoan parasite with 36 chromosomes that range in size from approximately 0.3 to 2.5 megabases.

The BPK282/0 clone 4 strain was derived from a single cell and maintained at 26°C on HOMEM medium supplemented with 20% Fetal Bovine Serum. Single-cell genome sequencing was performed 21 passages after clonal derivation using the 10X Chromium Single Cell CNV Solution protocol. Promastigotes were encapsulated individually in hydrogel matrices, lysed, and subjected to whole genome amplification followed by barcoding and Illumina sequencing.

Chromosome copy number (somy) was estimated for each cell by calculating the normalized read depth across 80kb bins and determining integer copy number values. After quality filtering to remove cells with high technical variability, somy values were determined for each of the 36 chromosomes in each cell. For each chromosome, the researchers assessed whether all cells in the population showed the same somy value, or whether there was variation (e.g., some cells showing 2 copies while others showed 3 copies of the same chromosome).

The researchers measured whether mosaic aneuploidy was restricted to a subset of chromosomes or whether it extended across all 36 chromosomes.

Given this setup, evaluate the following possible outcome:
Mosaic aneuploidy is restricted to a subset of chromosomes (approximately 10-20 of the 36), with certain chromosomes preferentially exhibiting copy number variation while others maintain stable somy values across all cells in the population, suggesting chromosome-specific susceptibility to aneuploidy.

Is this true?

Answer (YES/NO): NO